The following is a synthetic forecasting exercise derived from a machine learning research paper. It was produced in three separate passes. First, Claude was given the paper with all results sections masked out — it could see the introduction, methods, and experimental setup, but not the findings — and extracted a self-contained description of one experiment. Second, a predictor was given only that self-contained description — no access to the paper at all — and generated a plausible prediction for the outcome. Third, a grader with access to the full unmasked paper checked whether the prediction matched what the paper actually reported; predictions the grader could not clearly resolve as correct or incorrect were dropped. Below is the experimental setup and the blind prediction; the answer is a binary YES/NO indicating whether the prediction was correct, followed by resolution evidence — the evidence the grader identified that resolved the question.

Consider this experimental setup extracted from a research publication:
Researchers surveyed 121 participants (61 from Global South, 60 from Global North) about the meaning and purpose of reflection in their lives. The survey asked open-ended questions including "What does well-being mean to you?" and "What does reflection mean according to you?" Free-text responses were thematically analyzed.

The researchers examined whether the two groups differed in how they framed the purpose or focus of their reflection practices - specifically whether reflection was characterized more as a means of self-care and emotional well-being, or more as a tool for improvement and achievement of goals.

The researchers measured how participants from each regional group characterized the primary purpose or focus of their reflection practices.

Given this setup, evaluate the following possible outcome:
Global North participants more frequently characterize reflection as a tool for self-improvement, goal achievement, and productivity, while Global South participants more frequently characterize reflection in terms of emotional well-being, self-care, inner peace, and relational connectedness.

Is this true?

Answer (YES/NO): NO